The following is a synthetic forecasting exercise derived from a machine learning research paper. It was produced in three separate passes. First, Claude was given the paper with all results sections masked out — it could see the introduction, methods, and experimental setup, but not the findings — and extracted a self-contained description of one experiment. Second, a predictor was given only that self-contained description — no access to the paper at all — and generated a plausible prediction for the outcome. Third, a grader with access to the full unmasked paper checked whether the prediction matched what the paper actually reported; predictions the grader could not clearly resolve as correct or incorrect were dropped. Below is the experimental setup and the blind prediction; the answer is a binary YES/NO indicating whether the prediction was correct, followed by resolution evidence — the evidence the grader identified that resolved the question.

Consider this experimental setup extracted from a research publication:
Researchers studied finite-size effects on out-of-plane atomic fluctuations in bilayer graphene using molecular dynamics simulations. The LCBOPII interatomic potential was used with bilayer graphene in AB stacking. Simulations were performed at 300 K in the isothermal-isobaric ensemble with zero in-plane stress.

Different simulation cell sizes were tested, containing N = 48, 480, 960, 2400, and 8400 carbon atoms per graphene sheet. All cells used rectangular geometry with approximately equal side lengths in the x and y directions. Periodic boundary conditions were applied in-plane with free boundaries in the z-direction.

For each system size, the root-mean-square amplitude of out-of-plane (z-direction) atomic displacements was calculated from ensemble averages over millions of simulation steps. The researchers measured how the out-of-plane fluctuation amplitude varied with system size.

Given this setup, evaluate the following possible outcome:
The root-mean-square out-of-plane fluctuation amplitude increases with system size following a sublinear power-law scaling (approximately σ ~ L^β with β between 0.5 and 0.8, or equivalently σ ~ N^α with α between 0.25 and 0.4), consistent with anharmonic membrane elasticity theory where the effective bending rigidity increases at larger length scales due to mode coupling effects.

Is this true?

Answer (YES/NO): YES